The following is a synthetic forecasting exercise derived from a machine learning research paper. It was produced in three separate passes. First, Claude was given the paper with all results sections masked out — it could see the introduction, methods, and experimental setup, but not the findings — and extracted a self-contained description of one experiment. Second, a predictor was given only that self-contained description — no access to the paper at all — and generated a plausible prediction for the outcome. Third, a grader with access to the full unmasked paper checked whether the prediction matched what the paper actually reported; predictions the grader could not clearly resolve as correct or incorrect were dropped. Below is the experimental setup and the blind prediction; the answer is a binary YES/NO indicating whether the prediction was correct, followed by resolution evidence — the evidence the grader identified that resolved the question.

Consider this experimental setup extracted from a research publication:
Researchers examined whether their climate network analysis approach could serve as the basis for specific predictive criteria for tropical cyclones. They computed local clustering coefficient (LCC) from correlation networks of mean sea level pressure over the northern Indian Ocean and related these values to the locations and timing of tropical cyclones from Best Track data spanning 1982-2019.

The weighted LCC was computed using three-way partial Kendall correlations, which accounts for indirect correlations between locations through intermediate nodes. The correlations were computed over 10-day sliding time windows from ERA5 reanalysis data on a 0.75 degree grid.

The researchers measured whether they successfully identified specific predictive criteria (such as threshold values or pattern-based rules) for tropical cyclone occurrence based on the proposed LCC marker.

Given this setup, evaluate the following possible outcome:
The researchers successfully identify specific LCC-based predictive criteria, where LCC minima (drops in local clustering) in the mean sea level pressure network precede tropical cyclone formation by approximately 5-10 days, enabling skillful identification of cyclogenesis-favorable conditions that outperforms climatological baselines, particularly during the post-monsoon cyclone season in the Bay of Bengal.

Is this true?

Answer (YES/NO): NO